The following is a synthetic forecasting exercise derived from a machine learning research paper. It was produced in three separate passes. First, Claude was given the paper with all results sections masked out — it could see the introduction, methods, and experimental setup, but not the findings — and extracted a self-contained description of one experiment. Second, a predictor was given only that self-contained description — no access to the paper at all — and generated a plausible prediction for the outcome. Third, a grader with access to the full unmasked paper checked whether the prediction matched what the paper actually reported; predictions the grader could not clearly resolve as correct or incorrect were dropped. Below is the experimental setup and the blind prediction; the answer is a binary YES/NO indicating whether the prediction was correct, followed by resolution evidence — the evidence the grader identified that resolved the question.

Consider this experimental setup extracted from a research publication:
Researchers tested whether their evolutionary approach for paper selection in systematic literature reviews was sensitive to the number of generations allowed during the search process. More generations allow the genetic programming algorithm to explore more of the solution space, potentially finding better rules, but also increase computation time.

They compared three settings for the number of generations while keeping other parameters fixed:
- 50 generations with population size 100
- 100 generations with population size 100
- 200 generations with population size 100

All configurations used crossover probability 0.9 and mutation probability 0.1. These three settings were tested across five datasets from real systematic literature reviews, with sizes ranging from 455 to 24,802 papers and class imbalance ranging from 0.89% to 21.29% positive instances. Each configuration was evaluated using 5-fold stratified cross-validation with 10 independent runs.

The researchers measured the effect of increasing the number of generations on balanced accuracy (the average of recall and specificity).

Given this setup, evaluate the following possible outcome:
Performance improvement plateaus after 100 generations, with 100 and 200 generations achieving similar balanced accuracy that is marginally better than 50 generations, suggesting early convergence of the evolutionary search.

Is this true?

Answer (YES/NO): NO